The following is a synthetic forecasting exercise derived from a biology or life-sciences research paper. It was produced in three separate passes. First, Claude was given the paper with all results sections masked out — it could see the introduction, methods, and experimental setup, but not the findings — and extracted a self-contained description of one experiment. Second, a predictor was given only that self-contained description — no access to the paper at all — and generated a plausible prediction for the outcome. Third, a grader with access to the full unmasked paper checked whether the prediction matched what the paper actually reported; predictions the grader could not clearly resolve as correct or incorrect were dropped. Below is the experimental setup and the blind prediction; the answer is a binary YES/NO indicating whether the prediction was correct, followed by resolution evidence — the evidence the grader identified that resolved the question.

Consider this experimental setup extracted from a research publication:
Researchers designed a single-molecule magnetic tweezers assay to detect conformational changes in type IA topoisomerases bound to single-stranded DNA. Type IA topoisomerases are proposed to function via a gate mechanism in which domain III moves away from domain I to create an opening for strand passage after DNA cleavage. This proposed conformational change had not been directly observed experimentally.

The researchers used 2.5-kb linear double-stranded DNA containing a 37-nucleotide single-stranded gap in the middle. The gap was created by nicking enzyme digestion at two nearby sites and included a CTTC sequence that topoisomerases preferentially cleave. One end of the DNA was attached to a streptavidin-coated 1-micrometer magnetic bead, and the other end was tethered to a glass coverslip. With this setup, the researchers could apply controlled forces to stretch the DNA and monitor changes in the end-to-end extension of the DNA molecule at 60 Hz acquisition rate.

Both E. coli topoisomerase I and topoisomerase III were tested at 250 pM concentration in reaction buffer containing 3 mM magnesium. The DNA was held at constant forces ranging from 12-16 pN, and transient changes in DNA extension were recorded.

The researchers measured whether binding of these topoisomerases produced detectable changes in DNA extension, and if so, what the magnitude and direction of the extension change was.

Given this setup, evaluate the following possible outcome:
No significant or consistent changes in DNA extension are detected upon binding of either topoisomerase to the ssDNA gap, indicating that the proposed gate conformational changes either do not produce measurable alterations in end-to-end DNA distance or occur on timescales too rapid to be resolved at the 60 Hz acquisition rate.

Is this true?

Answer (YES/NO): NO